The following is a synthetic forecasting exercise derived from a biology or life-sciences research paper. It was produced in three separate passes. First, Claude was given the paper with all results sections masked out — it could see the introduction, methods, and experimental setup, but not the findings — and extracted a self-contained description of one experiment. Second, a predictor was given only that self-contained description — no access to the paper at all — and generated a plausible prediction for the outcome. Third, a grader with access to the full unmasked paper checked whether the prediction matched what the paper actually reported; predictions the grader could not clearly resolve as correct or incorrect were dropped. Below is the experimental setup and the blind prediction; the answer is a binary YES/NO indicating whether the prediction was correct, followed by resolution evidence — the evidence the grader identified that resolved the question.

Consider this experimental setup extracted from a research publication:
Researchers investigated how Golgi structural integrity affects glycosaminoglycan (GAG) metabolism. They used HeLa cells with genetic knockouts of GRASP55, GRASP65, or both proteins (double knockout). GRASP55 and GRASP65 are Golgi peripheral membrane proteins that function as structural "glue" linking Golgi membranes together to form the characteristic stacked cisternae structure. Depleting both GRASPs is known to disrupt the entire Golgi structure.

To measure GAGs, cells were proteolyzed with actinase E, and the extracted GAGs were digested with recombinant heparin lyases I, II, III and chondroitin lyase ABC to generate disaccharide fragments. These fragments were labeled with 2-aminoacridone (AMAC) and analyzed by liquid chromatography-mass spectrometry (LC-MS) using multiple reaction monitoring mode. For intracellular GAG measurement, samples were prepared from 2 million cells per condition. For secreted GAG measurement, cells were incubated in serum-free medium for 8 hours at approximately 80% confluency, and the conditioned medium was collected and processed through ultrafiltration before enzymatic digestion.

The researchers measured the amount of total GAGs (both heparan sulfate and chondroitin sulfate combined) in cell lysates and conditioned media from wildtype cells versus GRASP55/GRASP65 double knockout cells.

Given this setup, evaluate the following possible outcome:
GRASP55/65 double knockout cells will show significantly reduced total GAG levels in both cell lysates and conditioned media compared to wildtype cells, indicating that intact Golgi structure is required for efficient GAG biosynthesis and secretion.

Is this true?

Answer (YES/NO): NO